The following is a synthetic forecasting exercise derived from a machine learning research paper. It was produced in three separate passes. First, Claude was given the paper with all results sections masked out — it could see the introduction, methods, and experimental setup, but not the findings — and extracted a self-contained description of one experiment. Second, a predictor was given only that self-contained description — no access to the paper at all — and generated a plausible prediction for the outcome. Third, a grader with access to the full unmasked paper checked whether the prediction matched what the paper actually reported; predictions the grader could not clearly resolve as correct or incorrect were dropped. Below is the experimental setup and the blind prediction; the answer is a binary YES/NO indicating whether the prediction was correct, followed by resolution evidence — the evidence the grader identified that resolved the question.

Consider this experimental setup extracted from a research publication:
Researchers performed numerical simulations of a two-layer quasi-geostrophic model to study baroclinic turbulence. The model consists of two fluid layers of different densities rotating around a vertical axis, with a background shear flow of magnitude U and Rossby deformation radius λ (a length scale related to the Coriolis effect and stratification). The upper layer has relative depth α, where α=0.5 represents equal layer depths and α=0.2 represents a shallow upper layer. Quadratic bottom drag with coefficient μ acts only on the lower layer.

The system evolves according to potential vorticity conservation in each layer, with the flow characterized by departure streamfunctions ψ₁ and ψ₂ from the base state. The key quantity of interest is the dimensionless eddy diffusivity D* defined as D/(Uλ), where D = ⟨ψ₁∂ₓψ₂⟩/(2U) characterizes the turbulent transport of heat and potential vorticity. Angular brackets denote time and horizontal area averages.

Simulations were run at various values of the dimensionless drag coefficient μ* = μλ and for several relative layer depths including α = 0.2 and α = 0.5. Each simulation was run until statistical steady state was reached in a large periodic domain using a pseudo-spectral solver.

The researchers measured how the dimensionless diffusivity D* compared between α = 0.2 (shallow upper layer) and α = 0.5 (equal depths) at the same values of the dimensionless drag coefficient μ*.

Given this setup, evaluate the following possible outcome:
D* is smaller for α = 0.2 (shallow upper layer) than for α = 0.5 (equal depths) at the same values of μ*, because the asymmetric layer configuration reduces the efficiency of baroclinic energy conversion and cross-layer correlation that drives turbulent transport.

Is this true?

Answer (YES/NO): YES